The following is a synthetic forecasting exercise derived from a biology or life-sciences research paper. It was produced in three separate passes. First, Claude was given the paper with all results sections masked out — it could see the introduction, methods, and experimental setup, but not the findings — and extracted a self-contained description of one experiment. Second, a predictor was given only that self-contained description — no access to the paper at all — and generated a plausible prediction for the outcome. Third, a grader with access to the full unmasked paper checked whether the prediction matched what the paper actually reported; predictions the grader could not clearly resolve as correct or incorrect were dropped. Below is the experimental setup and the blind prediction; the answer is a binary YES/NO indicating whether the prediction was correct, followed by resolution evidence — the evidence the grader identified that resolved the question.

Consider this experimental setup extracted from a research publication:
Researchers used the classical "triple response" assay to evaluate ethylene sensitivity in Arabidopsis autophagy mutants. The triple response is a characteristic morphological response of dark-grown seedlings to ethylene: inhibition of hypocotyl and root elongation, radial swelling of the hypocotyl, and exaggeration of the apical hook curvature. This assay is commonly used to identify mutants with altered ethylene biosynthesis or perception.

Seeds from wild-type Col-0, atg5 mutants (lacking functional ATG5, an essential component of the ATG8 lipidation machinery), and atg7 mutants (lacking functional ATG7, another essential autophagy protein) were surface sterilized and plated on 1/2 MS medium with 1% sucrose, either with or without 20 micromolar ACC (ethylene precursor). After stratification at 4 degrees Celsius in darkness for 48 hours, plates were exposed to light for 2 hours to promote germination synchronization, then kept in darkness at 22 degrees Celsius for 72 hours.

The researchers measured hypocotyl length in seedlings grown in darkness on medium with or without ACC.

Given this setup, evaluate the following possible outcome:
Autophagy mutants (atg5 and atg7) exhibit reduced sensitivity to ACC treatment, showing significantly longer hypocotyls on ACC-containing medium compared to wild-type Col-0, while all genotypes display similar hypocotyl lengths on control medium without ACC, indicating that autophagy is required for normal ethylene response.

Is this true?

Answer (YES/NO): NO